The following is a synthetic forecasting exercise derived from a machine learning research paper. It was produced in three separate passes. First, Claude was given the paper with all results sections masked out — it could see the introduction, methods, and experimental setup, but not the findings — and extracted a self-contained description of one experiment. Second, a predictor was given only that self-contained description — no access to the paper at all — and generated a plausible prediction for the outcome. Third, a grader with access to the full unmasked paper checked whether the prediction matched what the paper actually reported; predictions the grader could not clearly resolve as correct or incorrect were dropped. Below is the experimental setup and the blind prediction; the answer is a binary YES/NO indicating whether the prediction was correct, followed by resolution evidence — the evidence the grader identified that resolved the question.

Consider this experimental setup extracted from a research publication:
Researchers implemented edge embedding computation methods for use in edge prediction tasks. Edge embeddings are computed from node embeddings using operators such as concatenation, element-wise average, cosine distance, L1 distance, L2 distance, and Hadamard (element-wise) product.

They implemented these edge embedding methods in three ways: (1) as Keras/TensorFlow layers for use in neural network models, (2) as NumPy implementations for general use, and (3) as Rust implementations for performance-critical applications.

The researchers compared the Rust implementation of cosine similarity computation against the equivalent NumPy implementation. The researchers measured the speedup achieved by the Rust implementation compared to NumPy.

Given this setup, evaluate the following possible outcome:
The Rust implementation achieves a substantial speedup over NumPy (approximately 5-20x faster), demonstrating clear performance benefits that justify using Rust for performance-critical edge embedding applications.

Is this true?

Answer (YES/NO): NO